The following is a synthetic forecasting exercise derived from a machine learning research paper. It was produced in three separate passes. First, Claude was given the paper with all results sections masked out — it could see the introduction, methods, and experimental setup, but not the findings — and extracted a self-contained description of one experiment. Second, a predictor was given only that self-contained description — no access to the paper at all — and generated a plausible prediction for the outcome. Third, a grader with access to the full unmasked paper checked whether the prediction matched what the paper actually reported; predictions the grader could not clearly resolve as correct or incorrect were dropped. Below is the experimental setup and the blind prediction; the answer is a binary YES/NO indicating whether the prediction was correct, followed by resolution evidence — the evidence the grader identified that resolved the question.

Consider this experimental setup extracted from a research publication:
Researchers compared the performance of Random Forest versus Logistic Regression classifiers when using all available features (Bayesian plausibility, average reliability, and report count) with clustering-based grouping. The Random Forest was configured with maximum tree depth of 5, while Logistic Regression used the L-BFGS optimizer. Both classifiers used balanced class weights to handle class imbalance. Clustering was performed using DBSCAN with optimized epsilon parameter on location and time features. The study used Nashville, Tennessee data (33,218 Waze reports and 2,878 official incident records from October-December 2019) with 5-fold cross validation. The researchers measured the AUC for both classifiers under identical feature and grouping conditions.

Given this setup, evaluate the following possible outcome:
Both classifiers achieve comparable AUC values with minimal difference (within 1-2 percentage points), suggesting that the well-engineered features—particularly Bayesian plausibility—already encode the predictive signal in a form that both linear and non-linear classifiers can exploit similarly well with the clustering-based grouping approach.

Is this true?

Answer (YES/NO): YES